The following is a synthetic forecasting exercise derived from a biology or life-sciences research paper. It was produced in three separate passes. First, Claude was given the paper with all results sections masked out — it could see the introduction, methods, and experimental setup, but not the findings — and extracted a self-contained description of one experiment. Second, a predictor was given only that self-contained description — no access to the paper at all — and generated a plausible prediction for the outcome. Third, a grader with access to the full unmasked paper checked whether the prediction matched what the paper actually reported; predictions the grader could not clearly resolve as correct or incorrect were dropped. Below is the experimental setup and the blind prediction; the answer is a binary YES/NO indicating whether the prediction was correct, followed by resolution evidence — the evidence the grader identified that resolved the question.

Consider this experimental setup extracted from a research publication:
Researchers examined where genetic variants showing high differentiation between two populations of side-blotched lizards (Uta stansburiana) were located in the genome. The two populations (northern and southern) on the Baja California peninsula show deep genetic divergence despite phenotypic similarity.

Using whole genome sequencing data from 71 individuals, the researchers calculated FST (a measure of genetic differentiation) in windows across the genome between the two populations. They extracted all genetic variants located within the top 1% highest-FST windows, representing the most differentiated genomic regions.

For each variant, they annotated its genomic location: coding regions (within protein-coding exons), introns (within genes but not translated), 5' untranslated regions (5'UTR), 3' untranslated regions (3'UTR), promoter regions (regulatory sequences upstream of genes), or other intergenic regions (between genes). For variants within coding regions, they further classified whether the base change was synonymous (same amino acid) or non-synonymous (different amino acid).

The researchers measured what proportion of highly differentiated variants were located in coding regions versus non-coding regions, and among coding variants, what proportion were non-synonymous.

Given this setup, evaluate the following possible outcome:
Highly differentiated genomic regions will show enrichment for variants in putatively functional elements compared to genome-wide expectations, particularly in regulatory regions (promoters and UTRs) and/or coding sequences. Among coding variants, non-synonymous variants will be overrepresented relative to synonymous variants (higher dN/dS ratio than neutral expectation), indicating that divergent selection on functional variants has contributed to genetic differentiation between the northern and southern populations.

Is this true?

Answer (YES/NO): NO